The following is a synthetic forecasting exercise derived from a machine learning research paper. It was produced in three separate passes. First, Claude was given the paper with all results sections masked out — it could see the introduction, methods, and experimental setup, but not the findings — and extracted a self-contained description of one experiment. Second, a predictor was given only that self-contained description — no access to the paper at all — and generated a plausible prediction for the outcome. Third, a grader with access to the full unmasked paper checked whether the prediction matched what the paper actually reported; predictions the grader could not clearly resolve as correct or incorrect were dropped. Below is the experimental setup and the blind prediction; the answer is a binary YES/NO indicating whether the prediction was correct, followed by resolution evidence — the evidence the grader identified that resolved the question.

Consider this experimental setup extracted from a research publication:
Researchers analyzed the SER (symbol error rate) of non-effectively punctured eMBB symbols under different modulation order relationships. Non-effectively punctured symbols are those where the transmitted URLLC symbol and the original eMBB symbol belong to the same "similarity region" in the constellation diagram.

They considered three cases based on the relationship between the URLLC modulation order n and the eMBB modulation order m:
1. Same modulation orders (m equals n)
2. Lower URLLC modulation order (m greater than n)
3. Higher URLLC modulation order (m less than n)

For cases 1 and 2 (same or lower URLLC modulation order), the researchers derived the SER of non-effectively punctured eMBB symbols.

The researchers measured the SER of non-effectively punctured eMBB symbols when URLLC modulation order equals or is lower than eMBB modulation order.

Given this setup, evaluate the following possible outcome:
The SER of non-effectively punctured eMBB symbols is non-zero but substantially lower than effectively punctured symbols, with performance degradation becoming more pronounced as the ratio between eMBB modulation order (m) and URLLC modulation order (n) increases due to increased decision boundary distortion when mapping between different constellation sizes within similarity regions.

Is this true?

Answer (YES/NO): NO